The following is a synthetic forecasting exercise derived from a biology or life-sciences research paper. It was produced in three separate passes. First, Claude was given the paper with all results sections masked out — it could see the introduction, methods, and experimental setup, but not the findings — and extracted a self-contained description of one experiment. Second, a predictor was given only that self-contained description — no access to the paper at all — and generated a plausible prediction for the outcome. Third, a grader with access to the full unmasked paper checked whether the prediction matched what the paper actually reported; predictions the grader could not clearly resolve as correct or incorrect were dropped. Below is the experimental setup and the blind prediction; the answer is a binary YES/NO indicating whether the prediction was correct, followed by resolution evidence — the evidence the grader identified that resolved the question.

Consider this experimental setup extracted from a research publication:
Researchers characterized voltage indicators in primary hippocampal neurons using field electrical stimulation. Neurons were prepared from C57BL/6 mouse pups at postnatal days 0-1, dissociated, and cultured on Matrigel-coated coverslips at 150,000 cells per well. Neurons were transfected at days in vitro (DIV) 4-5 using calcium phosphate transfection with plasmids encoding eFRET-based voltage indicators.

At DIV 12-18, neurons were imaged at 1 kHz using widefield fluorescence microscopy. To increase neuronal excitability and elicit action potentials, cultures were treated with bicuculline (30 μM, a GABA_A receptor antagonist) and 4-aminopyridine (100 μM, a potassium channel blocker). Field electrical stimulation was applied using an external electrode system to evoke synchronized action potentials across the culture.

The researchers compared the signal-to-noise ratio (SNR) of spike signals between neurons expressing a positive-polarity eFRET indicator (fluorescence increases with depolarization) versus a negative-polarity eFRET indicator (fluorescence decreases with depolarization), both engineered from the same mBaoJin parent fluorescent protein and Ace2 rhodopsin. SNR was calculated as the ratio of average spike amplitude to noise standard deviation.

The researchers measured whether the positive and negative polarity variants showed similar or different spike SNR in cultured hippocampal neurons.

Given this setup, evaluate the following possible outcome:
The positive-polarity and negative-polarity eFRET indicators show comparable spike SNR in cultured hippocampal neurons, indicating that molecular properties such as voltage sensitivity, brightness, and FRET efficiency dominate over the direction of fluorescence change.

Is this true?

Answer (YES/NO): YES